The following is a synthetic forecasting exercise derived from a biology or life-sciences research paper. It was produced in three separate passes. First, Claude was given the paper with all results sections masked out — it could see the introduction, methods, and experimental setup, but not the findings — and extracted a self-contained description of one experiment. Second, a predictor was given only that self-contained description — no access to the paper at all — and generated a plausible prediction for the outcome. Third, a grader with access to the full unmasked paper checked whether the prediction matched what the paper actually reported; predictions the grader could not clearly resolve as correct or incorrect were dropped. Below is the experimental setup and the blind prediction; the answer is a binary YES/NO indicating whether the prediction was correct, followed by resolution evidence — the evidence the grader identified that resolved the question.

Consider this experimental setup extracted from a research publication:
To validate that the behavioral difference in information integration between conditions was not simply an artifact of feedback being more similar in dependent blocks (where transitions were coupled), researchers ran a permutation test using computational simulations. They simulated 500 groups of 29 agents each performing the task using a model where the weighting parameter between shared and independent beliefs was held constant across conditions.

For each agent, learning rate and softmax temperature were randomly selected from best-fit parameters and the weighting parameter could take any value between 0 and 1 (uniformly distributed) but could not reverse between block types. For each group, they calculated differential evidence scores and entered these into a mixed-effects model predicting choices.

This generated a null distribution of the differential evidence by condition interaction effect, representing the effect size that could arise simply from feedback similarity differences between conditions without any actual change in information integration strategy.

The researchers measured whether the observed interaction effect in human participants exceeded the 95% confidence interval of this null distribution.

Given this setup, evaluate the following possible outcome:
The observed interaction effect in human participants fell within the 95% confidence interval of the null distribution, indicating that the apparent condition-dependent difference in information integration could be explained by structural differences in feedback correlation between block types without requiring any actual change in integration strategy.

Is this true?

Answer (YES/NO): NO